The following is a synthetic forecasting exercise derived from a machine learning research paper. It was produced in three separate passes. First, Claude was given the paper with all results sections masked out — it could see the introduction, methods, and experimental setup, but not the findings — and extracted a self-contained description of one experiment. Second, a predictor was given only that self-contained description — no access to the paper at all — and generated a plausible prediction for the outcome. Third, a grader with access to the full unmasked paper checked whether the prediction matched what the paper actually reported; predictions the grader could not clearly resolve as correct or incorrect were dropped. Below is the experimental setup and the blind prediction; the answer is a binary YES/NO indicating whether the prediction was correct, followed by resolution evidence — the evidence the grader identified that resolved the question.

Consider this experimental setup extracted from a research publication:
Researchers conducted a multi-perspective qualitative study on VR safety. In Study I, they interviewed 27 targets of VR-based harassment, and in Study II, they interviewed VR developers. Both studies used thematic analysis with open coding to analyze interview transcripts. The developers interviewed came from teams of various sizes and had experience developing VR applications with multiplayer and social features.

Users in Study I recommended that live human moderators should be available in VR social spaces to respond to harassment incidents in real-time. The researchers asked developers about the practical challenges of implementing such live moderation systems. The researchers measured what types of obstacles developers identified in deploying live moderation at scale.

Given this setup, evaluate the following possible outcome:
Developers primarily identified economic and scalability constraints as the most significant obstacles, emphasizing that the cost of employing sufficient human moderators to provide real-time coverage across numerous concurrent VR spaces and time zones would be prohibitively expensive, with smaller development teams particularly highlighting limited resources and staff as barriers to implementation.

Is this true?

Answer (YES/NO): YES